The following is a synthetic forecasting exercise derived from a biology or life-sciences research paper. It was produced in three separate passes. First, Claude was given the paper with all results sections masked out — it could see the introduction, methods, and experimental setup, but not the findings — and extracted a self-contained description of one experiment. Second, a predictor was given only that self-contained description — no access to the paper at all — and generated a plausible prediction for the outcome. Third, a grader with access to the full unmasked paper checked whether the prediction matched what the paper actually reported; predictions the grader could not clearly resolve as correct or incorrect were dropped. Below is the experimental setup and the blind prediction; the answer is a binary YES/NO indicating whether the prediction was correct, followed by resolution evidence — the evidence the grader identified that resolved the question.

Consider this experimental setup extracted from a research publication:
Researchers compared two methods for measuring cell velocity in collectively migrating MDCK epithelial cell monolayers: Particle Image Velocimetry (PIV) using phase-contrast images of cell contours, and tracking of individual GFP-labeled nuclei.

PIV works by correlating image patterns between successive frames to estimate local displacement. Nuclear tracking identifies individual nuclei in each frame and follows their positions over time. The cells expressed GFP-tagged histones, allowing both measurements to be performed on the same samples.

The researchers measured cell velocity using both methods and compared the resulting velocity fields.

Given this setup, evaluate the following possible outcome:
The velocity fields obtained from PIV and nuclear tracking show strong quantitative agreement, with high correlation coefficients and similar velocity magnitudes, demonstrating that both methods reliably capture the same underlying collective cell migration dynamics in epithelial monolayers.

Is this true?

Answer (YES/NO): YES